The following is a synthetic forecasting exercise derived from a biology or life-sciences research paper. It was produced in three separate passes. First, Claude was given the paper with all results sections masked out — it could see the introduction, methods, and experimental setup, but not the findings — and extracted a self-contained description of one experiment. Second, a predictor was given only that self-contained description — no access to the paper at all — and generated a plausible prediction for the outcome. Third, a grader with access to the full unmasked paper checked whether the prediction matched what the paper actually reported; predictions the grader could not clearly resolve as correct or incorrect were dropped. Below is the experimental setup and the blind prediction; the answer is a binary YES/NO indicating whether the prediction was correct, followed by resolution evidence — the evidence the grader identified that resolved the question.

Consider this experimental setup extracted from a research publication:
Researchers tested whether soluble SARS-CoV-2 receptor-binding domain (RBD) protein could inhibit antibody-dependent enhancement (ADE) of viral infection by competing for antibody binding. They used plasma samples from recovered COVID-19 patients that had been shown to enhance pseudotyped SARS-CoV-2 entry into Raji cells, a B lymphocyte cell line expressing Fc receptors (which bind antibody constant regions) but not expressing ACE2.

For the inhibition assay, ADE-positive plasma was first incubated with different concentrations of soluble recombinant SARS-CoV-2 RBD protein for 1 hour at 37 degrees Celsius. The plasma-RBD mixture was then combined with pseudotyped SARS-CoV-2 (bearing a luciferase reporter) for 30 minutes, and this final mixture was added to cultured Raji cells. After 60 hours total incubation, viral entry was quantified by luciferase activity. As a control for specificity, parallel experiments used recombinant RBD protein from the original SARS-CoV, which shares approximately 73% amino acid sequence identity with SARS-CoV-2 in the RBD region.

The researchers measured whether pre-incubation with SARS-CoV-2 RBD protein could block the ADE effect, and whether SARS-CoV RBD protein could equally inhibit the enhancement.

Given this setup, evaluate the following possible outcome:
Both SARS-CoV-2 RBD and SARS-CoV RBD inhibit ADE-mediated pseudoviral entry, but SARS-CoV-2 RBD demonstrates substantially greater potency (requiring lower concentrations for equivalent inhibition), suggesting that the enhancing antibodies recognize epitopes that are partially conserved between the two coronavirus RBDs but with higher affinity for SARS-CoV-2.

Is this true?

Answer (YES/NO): NO